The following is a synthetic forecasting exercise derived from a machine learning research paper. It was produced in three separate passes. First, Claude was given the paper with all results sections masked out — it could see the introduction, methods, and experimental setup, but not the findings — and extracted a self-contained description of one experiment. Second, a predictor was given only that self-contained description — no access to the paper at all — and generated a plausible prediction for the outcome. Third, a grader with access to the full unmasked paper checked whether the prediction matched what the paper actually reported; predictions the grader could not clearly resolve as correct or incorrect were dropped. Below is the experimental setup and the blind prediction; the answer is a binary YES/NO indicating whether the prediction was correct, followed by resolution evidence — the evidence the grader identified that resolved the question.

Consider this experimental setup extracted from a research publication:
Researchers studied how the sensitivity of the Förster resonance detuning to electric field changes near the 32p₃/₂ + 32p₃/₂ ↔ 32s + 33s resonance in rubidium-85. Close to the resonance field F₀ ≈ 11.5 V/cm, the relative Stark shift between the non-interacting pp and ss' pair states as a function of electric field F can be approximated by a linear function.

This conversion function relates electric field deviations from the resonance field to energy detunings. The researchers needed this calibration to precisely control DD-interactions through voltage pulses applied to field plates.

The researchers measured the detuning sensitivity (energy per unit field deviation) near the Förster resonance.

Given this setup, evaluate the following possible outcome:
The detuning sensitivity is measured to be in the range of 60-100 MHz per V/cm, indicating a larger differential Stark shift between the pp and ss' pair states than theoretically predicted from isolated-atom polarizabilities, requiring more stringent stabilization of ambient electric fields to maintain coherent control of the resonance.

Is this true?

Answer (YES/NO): NO